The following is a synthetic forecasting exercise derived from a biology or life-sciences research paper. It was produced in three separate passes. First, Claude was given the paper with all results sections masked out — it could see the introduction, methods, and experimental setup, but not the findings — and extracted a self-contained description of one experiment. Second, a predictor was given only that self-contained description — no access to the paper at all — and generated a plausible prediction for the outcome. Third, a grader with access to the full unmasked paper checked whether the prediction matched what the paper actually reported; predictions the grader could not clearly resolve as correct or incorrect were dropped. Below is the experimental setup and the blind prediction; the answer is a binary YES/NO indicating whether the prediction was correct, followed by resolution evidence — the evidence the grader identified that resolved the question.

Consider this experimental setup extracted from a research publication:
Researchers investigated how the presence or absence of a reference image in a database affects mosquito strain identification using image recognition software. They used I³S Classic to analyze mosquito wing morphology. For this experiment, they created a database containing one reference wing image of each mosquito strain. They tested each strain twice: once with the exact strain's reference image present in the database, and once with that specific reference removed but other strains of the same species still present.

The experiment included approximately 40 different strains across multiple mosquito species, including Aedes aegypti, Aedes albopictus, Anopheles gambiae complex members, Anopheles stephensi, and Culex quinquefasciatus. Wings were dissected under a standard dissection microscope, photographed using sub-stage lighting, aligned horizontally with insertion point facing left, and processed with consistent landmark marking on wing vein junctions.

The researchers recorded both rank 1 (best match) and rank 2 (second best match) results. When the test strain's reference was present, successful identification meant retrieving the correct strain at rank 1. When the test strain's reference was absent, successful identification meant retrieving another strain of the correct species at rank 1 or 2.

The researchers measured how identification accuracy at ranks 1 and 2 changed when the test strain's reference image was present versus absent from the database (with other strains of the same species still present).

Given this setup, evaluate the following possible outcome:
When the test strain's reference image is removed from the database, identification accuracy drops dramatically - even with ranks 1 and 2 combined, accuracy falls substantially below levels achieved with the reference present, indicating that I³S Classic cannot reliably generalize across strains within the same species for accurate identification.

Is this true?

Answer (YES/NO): NO